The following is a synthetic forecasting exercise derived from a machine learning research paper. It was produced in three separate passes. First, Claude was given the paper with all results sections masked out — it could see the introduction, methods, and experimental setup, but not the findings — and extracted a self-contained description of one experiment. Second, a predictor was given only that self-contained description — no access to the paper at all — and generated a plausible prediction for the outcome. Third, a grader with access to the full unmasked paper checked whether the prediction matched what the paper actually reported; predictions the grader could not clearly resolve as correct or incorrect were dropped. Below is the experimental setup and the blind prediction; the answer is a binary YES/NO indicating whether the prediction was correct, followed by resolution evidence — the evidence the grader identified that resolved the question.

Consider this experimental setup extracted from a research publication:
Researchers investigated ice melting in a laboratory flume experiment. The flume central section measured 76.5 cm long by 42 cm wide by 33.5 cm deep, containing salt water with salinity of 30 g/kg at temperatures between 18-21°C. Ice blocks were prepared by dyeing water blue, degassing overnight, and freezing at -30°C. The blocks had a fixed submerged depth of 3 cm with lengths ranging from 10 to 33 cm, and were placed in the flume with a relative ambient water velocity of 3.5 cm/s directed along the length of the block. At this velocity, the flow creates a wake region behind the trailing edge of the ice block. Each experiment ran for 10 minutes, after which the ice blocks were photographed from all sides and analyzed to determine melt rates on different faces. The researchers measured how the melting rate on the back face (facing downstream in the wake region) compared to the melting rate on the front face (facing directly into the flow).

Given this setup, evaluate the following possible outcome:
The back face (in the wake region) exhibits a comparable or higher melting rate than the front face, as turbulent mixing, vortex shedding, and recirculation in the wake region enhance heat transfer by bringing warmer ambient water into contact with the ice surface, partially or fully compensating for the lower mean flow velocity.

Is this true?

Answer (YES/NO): NO